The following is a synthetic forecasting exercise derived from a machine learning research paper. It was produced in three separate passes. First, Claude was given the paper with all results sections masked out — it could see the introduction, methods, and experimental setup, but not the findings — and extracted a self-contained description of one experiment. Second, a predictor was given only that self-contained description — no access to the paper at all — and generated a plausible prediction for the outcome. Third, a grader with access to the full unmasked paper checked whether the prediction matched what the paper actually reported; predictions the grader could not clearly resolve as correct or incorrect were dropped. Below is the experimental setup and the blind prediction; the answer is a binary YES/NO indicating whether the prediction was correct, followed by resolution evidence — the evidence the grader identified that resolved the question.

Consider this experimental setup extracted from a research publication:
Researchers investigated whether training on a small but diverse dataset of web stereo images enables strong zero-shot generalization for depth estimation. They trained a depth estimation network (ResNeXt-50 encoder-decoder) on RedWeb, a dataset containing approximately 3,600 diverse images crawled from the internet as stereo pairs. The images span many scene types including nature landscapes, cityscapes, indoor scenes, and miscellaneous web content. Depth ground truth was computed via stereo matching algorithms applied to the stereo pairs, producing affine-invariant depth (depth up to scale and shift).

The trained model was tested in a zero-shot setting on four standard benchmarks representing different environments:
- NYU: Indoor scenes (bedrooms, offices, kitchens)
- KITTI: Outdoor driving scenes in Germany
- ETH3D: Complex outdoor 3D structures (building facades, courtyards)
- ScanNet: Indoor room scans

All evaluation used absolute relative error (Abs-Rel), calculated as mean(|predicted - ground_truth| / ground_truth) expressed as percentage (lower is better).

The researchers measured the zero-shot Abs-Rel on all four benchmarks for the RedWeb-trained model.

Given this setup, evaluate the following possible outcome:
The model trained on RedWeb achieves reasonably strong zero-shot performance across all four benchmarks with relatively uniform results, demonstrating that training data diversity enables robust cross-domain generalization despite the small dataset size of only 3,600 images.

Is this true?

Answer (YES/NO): NO